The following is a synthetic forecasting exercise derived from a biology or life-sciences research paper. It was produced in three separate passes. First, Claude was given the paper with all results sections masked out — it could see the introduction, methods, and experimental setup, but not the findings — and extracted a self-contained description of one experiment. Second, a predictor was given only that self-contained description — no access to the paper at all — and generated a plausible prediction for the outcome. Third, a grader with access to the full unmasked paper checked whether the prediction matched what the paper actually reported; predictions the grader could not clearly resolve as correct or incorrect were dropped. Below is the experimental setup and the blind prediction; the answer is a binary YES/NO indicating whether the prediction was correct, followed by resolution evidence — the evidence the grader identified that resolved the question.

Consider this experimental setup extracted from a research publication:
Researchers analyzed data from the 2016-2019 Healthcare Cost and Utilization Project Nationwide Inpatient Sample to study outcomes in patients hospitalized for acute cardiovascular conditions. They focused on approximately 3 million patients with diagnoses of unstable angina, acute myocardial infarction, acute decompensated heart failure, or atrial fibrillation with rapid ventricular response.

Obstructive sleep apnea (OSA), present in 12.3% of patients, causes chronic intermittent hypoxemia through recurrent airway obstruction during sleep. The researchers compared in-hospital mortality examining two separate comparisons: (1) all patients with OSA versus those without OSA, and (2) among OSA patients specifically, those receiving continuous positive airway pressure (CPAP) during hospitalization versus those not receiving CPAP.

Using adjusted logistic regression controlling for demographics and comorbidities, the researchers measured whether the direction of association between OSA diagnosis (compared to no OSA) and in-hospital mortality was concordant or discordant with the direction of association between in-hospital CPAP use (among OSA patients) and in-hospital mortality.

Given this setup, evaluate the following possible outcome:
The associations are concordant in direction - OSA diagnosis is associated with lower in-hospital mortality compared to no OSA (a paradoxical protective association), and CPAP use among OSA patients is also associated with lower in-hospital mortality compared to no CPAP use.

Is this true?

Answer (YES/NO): NO